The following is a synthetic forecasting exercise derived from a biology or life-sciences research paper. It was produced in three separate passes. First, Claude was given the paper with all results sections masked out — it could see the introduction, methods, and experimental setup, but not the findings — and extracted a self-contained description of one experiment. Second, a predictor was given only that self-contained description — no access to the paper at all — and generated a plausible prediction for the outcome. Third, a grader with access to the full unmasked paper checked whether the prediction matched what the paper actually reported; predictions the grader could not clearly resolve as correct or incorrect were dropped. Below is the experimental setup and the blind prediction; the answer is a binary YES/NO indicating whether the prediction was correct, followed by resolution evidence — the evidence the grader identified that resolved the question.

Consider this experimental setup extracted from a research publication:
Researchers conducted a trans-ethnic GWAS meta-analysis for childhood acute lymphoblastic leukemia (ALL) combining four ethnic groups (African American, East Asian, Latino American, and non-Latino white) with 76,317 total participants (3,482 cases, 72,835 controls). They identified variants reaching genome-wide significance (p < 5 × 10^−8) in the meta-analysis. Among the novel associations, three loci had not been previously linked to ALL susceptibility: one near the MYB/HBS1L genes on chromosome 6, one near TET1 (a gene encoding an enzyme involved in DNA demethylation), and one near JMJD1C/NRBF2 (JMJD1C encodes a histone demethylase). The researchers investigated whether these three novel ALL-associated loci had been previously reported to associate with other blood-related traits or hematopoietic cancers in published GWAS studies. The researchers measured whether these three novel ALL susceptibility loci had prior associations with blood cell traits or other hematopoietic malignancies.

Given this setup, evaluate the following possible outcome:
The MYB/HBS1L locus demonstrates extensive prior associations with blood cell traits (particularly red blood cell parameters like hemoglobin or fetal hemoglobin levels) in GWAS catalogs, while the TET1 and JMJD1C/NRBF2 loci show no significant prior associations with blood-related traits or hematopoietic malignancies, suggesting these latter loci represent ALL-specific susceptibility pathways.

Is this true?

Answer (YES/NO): NO